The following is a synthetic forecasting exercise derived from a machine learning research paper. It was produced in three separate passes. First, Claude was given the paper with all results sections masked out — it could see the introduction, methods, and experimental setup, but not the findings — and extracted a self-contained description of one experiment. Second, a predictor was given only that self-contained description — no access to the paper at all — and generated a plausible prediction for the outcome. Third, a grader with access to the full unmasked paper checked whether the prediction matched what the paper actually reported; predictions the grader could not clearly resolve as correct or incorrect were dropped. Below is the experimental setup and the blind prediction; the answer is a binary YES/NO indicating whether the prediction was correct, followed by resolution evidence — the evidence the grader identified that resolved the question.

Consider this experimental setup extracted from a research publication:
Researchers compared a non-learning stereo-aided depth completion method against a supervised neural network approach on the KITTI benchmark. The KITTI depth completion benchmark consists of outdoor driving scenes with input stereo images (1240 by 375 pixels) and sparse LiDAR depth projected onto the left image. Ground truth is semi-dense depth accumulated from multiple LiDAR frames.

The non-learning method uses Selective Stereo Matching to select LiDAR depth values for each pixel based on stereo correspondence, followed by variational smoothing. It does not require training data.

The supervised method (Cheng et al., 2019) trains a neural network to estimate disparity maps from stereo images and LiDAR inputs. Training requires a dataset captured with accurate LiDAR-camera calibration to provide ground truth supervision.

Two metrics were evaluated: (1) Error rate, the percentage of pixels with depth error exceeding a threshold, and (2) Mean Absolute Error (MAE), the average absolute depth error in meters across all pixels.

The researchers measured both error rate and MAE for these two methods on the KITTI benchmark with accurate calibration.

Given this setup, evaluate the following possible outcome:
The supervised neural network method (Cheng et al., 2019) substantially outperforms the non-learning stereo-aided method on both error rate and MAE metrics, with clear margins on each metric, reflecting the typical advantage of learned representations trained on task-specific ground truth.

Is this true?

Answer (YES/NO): NO